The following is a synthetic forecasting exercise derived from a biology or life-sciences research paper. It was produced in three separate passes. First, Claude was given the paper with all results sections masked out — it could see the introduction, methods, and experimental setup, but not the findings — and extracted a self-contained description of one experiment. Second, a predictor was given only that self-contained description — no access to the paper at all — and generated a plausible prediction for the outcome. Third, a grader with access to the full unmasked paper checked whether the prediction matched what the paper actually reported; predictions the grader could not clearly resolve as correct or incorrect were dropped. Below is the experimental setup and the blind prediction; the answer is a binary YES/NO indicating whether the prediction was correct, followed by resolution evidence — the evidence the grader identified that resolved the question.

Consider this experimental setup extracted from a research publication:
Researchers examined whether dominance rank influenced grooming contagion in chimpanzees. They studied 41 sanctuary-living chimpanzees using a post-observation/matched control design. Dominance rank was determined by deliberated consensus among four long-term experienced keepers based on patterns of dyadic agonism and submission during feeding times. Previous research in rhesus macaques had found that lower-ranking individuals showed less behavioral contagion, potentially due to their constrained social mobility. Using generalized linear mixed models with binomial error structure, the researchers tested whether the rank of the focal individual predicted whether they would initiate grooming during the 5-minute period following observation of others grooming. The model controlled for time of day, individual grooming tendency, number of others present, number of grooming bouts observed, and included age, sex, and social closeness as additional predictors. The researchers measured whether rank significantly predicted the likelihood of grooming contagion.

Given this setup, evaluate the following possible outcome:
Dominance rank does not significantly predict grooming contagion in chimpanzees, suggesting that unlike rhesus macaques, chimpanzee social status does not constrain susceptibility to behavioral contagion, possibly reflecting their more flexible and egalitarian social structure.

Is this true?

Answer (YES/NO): YES